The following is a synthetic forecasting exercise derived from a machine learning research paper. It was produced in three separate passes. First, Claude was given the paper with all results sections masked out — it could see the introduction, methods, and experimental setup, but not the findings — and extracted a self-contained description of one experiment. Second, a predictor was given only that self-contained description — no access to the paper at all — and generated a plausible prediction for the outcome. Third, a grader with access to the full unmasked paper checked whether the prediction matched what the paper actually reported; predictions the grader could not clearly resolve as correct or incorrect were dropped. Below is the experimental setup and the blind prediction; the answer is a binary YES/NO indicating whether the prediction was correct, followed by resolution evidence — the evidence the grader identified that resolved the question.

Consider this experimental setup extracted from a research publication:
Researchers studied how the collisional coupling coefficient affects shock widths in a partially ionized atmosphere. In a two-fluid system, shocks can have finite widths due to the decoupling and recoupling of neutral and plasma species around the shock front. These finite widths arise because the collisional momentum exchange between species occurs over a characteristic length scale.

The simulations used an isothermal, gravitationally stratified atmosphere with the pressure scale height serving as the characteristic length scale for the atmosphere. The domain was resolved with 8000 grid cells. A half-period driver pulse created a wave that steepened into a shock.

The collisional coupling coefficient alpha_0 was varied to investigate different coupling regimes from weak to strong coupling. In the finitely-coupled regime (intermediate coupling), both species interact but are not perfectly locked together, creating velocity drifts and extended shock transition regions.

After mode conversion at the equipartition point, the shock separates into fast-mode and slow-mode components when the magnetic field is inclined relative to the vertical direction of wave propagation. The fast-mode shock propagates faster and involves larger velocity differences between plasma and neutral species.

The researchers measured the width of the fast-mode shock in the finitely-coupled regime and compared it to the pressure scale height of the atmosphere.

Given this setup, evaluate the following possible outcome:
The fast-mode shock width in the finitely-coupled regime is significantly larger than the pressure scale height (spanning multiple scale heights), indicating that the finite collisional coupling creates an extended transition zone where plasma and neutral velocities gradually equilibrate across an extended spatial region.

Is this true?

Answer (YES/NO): NO